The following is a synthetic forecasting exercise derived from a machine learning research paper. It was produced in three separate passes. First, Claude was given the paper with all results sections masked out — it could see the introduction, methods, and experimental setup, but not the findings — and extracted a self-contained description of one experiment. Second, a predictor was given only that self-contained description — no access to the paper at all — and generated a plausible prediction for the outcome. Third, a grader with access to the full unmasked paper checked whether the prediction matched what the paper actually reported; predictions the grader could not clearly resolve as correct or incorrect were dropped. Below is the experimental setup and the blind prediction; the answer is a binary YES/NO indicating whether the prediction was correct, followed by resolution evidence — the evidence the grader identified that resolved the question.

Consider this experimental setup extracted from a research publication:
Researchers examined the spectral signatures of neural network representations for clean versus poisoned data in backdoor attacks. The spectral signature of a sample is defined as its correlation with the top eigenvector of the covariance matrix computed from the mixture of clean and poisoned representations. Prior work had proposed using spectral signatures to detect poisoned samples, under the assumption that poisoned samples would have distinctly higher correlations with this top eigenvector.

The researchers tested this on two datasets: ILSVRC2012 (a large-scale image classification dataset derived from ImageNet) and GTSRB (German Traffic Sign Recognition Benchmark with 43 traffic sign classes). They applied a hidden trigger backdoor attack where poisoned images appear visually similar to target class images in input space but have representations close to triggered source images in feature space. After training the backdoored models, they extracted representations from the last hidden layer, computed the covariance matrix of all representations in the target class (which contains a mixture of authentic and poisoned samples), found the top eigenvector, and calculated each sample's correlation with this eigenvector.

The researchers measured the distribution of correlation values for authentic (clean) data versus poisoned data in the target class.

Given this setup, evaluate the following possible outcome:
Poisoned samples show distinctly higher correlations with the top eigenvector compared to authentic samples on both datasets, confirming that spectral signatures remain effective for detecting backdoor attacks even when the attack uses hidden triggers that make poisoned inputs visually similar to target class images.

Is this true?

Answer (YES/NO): NO